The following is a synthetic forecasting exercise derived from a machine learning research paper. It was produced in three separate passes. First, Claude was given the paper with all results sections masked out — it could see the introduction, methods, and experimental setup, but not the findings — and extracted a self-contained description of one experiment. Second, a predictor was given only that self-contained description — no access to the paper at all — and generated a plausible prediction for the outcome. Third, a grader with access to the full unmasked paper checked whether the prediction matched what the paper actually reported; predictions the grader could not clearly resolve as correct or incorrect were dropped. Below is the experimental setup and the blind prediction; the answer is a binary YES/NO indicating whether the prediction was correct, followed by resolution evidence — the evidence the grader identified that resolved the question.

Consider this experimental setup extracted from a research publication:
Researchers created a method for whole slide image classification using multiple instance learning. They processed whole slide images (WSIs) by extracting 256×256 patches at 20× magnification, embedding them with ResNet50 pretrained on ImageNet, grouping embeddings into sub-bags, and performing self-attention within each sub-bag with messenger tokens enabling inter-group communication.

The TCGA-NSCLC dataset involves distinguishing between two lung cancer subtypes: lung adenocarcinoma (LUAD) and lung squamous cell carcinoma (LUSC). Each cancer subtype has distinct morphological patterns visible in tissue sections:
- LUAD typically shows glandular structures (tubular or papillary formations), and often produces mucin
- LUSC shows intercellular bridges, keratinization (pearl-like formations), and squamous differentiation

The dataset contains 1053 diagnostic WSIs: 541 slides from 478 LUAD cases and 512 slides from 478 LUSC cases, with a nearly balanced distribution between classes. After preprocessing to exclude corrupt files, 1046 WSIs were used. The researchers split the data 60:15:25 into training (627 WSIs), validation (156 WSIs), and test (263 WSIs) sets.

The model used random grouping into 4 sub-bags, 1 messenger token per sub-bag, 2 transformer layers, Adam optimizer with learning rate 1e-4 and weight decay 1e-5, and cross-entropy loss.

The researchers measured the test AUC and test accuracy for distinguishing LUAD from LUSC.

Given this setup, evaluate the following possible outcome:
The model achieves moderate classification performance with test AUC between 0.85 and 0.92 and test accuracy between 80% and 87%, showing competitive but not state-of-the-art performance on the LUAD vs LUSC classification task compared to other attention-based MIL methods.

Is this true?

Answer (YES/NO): NO